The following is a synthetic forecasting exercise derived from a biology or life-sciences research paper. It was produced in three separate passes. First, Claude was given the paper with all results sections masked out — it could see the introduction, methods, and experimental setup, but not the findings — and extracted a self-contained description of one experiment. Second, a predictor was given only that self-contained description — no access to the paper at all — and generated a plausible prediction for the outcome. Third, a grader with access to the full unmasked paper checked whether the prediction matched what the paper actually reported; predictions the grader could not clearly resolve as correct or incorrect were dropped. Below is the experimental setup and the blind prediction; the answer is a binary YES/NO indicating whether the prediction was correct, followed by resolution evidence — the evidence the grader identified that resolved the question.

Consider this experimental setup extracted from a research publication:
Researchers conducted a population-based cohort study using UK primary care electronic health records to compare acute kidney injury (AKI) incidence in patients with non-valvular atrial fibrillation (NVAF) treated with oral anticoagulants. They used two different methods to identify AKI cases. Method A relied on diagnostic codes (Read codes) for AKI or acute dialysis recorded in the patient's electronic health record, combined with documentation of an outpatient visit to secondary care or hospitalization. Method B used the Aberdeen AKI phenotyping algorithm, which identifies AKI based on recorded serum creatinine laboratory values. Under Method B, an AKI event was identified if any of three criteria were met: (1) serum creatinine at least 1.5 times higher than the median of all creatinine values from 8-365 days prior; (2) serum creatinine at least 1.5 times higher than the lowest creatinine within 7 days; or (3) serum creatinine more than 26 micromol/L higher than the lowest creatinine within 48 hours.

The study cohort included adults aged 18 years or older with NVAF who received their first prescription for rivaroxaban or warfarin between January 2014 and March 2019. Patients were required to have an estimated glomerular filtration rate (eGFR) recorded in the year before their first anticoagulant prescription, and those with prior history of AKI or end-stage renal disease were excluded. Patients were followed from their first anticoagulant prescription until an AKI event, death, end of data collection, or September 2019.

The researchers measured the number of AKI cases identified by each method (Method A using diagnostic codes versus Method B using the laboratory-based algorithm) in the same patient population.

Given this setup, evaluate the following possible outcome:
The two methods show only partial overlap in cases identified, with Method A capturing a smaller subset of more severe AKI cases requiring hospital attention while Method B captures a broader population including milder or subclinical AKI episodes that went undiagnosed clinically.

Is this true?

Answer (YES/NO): NO